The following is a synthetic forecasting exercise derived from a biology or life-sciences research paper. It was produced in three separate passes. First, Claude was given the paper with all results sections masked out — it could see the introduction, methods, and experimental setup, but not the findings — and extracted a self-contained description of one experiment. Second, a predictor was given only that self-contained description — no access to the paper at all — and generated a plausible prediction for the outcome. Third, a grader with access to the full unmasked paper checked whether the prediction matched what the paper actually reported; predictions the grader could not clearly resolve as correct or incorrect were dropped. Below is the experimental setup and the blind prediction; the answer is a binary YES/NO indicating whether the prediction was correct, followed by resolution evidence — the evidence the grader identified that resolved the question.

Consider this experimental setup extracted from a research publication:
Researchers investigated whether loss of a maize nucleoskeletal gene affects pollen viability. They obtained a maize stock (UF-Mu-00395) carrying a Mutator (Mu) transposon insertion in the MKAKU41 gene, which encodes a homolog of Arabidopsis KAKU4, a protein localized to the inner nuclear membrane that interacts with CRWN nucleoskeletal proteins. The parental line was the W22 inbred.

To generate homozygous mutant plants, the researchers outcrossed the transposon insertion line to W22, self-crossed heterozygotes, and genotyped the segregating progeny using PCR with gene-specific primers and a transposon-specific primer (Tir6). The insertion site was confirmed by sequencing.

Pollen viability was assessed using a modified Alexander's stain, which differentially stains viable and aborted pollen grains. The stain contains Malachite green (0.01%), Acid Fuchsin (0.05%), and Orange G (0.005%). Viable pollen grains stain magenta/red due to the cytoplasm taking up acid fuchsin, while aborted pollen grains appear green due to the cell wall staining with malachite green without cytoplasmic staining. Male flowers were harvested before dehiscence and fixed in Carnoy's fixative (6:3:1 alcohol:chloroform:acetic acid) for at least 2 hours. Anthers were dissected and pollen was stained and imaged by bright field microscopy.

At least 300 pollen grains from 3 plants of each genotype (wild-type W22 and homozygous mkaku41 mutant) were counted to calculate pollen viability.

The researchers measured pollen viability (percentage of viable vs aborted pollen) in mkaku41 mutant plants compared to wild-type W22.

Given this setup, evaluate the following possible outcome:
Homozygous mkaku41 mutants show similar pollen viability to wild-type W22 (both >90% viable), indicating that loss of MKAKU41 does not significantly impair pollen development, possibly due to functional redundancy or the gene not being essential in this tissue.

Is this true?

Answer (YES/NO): NO